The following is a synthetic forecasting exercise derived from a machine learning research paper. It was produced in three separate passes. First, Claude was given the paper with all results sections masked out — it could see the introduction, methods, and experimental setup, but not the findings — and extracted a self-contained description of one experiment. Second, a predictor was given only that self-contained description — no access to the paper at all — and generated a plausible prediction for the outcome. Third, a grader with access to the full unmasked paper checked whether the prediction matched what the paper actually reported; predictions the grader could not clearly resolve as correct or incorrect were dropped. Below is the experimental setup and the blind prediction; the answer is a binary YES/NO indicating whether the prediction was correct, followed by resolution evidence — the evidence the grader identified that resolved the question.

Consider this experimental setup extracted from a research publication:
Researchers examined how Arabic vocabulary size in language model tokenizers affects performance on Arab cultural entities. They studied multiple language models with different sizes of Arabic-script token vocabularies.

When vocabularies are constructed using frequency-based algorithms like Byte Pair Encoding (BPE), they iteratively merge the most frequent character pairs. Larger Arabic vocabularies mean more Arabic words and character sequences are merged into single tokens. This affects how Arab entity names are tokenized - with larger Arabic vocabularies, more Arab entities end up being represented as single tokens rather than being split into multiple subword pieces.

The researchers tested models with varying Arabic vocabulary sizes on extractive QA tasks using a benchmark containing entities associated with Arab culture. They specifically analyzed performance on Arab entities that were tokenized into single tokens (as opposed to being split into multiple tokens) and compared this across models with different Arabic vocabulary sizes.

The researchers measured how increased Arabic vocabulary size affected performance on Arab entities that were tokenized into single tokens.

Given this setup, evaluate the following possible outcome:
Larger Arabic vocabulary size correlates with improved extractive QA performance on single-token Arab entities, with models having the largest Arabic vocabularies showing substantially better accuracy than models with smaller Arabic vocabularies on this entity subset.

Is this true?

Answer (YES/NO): NO